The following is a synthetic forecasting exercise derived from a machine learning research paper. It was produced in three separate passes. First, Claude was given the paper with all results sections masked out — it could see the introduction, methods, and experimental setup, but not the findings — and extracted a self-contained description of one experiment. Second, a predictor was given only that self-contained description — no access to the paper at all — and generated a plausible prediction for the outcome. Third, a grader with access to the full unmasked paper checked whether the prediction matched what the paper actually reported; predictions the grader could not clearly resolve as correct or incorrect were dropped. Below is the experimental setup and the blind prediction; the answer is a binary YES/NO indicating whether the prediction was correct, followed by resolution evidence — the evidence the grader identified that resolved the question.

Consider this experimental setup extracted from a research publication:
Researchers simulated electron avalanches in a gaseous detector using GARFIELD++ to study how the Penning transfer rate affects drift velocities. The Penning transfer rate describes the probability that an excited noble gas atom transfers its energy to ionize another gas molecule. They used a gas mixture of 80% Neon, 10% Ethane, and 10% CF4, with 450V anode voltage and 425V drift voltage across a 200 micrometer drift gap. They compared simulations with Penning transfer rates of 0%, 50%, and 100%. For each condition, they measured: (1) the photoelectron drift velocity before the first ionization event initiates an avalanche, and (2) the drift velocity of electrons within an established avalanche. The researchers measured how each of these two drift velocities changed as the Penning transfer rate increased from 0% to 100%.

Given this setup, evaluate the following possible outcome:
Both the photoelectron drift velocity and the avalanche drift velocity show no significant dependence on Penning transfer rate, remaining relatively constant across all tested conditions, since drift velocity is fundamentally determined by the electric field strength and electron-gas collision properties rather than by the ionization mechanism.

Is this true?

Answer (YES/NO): NO